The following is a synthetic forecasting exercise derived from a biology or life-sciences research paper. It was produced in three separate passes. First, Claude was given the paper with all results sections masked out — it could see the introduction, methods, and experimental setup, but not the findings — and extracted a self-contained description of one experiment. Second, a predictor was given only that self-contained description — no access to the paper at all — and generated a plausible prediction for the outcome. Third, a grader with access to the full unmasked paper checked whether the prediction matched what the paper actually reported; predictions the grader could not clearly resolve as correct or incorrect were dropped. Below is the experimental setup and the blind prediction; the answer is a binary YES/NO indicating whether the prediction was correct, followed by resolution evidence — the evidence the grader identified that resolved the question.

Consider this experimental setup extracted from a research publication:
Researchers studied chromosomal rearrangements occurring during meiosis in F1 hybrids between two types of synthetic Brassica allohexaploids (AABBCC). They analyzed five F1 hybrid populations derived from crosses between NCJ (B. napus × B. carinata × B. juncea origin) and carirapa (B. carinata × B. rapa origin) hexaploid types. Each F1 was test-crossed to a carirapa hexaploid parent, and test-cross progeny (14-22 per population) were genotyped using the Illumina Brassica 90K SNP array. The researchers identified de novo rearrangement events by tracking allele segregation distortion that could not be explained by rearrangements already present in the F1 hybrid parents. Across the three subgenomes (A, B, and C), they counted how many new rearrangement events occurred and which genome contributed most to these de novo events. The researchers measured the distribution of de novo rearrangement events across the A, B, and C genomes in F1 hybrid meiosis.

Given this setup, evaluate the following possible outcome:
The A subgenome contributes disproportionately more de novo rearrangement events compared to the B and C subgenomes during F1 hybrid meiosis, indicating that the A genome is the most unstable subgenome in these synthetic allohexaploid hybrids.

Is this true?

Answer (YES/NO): NO